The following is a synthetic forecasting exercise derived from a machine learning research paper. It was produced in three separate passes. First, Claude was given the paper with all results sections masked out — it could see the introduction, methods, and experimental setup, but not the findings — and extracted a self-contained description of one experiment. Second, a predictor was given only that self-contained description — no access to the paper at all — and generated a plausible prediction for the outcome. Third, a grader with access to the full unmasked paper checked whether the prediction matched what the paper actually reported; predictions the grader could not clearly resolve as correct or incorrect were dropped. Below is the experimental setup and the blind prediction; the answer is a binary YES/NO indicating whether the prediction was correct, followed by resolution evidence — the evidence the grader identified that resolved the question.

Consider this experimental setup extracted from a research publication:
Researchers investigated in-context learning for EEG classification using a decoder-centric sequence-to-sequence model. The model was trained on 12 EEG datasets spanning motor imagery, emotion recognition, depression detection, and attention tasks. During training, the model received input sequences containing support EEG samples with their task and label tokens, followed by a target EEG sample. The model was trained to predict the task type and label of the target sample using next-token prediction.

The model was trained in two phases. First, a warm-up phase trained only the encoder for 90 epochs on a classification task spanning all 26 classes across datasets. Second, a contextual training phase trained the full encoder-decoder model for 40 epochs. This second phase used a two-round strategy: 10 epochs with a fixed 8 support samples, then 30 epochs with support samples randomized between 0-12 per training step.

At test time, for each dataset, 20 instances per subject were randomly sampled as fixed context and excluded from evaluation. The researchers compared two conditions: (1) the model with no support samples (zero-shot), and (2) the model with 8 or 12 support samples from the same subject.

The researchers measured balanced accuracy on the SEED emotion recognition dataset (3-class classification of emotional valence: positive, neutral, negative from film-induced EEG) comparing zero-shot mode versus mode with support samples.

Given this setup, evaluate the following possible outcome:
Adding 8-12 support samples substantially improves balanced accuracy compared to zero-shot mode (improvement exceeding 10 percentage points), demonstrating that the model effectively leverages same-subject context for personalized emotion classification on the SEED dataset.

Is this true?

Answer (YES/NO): NO